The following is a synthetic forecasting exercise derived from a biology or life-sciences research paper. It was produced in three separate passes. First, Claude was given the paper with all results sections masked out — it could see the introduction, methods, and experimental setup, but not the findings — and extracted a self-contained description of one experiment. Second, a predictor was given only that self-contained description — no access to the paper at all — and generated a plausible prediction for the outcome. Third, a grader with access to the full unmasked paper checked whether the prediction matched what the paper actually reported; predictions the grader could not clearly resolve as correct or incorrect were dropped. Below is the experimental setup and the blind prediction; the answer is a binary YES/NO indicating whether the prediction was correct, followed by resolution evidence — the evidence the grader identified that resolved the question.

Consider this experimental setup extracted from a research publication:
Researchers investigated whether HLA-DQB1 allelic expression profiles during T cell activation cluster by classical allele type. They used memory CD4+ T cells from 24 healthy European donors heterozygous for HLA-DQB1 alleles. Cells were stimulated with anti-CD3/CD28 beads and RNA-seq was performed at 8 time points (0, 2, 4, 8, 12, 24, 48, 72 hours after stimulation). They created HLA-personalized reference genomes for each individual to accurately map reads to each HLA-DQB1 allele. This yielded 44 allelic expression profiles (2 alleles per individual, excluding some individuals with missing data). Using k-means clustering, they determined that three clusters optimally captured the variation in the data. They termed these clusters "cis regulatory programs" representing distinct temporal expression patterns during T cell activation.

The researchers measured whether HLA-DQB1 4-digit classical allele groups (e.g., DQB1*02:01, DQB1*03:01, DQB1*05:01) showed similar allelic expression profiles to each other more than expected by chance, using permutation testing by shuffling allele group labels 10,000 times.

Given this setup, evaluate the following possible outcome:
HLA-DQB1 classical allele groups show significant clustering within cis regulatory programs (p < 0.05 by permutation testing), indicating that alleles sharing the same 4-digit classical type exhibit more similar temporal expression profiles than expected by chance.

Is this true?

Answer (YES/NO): YES